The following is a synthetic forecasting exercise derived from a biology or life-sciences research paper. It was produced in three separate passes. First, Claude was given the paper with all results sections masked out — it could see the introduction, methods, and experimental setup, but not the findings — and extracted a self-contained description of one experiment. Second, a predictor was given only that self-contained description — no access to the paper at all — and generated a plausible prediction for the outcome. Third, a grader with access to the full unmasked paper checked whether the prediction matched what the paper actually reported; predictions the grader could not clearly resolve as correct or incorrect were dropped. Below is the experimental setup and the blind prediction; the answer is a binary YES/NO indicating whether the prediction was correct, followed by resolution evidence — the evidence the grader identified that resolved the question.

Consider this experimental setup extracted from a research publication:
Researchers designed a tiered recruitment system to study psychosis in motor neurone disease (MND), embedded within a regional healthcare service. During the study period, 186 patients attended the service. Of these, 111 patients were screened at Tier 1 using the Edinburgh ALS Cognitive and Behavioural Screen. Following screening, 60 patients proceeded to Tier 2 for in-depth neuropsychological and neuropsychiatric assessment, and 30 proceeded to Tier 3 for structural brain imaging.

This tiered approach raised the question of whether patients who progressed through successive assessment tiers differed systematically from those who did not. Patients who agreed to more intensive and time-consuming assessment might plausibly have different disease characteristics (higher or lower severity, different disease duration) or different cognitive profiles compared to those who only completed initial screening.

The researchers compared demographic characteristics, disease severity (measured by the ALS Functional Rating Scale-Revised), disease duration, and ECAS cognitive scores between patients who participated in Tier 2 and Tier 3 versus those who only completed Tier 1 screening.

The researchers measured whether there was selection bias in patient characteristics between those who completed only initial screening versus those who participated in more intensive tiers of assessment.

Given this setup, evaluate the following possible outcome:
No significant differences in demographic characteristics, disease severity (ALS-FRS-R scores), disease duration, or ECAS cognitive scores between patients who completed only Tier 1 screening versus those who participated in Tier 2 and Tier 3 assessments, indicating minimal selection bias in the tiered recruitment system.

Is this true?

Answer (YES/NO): NO